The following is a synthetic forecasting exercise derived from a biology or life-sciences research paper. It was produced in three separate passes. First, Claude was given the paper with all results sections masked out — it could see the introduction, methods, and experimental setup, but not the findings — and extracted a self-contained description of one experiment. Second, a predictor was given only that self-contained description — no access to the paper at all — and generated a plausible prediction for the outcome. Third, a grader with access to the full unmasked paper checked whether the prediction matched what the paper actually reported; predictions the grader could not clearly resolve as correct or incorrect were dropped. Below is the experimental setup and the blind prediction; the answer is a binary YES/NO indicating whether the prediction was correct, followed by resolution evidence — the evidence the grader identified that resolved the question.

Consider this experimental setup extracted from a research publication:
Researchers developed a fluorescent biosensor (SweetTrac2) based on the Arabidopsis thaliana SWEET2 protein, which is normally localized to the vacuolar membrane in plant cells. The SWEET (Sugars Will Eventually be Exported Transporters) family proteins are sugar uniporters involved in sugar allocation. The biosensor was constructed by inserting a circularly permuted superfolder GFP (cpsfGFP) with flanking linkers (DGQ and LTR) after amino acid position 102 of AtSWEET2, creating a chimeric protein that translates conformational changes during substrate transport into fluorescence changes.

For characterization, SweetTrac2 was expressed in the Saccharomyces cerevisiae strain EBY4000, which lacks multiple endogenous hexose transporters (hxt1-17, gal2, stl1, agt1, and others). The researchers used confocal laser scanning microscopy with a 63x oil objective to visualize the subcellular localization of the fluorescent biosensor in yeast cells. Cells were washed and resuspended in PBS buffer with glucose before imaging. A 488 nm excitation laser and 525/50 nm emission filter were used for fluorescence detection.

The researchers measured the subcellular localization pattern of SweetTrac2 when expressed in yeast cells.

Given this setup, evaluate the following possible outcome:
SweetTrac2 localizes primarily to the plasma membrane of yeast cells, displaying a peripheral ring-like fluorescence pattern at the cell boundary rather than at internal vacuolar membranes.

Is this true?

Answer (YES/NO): NO